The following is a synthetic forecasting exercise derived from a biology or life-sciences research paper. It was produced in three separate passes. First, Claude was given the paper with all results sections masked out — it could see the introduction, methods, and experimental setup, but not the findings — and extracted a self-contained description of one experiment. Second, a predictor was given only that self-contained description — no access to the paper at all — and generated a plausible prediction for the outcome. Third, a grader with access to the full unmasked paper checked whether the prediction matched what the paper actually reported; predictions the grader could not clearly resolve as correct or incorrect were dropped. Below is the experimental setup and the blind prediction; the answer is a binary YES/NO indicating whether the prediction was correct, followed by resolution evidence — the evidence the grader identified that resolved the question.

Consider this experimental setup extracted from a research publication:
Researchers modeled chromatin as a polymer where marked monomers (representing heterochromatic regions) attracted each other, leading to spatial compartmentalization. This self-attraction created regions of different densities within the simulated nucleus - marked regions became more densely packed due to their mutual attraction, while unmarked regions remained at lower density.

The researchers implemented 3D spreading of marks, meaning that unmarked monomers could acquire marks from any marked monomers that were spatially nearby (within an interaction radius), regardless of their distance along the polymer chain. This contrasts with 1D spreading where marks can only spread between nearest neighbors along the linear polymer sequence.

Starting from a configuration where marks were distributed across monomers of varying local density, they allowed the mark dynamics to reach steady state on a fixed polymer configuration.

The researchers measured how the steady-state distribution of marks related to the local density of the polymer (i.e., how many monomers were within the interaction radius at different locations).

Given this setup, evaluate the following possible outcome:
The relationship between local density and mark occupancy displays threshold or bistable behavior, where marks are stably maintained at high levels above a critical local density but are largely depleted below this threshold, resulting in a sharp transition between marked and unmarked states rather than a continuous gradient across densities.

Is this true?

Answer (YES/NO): NO